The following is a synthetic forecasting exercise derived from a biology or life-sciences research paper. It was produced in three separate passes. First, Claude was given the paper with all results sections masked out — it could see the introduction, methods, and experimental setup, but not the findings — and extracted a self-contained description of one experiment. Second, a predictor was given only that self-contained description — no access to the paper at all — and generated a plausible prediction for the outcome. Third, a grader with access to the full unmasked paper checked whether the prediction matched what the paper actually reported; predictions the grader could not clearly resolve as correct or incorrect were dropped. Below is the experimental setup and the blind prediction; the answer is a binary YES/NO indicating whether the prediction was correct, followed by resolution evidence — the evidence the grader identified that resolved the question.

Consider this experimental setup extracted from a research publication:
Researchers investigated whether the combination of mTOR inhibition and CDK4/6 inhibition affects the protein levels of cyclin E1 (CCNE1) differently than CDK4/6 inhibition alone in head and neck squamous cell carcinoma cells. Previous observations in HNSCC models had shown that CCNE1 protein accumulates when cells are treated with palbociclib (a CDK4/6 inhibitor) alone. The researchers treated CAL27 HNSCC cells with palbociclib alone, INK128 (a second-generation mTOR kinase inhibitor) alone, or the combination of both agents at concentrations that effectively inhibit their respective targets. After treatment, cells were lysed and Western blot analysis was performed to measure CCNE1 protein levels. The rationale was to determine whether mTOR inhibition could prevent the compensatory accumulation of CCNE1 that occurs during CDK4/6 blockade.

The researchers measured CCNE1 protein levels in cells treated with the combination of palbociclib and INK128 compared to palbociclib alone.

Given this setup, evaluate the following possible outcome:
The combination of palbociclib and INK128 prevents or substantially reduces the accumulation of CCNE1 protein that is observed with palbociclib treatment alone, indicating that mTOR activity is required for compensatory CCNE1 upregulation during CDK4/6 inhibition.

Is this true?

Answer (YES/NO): YES